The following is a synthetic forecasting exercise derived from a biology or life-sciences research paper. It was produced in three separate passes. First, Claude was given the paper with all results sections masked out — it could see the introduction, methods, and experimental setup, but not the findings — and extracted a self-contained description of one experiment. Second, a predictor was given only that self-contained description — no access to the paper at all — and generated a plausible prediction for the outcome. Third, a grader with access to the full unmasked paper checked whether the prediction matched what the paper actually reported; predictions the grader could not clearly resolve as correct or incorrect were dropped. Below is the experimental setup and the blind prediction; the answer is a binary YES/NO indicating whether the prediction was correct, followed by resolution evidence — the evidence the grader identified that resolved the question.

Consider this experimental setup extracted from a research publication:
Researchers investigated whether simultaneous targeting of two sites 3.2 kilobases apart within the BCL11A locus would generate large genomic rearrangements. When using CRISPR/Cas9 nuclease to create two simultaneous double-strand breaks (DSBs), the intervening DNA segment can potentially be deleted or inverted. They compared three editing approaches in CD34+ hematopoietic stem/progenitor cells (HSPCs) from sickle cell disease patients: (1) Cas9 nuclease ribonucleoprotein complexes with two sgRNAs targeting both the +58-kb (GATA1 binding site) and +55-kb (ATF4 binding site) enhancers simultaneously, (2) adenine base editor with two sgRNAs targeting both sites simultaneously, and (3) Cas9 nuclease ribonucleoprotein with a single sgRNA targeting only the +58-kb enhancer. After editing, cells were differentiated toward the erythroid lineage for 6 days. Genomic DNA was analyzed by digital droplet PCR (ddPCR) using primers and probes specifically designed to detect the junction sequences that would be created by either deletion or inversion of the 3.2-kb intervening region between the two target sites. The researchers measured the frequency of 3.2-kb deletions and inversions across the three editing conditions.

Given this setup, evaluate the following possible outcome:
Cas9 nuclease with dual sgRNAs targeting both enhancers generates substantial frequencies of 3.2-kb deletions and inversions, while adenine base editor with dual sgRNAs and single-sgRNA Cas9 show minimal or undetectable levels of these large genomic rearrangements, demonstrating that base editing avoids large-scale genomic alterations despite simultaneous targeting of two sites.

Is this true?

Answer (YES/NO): YES